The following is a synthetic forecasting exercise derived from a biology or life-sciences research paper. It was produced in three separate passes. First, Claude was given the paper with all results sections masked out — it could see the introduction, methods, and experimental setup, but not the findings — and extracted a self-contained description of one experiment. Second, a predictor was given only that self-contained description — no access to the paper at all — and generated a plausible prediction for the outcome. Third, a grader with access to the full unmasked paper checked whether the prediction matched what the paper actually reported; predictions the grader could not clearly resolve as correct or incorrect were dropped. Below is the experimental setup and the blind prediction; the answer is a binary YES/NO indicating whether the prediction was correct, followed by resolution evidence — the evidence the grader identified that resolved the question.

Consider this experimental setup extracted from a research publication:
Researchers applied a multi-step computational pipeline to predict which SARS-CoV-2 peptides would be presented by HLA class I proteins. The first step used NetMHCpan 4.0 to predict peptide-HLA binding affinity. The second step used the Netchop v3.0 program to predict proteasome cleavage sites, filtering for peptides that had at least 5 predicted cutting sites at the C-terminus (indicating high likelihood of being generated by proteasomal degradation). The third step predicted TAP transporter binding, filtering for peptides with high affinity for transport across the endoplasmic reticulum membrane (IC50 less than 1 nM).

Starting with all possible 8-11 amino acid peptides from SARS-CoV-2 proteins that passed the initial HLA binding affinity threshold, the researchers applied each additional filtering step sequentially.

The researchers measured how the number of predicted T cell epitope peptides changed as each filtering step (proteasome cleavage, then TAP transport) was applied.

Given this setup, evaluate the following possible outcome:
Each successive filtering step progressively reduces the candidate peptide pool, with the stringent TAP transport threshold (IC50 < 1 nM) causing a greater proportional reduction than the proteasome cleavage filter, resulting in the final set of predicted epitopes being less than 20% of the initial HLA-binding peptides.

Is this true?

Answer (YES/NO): NO